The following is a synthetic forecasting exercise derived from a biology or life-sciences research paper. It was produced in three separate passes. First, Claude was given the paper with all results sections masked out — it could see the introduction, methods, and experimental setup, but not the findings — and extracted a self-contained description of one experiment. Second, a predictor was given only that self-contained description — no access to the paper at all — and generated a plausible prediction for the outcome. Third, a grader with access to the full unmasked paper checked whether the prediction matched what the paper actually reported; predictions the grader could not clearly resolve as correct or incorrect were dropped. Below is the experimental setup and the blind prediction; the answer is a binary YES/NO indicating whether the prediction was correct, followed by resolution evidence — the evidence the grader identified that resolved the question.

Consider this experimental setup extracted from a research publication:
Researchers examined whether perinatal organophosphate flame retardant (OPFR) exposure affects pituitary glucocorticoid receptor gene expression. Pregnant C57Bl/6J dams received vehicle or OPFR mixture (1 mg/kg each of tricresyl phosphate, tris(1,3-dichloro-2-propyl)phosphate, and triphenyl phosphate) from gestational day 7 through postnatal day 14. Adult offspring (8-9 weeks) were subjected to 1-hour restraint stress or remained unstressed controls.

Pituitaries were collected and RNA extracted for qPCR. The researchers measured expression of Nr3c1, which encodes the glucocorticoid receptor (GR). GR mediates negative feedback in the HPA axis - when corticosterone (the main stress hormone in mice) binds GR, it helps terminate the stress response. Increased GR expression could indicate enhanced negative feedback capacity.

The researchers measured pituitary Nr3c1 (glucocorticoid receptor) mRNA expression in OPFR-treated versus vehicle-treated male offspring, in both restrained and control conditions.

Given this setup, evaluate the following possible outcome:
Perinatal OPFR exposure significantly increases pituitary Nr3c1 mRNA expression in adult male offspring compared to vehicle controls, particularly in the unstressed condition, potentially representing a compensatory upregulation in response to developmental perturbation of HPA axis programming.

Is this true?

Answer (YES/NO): NO